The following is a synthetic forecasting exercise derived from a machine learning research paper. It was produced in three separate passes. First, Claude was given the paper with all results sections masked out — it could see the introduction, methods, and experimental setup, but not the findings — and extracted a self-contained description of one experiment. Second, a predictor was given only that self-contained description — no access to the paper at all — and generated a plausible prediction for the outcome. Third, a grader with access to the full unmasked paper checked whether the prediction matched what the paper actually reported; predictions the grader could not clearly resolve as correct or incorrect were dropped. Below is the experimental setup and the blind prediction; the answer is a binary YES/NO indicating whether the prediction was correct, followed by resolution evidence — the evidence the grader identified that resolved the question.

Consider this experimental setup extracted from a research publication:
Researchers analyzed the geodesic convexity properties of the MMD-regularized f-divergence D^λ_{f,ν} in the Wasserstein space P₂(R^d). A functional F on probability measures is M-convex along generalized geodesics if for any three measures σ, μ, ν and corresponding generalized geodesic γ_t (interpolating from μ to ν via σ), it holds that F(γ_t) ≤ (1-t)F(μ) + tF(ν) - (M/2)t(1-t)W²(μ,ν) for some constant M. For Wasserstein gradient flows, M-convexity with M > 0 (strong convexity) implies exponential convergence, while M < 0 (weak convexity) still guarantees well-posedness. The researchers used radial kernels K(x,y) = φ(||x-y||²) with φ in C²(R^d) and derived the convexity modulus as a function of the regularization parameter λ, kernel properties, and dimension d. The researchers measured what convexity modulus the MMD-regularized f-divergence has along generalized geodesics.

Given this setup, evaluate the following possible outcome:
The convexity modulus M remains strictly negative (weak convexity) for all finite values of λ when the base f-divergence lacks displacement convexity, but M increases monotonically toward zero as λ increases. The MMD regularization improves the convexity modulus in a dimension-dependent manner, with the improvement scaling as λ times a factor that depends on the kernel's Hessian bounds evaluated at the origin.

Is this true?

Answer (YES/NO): NO